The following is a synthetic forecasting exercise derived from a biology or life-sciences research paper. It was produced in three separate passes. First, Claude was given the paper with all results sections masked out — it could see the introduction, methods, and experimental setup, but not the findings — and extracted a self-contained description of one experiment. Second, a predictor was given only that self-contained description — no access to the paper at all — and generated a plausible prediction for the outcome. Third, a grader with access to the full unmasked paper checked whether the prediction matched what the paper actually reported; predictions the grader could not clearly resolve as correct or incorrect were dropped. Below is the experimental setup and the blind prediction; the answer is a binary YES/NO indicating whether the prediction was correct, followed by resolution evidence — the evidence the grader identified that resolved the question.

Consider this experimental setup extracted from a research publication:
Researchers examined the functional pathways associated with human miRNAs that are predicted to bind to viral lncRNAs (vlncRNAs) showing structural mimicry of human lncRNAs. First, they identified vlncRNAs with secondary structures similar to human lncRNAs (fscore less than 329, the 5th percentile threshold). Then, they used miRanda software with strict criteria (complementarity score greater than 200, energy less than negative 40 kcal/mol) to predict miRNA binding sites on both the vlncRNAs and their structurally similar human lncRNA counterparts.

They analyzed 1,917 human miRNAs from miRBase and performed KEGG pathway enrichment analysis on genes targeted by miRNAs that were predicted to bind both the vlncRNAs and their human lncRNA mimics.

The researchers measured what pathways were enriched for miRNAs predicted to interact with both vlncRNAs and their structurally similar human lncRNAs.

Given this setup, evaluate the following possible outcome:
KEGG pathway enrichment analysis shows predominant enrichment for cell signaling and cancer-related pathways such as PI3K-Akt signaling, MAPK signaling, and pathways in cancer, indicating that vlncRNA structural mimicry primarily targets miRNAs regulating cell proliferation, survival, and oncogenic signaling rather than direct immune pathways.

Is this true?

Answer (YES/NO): NO